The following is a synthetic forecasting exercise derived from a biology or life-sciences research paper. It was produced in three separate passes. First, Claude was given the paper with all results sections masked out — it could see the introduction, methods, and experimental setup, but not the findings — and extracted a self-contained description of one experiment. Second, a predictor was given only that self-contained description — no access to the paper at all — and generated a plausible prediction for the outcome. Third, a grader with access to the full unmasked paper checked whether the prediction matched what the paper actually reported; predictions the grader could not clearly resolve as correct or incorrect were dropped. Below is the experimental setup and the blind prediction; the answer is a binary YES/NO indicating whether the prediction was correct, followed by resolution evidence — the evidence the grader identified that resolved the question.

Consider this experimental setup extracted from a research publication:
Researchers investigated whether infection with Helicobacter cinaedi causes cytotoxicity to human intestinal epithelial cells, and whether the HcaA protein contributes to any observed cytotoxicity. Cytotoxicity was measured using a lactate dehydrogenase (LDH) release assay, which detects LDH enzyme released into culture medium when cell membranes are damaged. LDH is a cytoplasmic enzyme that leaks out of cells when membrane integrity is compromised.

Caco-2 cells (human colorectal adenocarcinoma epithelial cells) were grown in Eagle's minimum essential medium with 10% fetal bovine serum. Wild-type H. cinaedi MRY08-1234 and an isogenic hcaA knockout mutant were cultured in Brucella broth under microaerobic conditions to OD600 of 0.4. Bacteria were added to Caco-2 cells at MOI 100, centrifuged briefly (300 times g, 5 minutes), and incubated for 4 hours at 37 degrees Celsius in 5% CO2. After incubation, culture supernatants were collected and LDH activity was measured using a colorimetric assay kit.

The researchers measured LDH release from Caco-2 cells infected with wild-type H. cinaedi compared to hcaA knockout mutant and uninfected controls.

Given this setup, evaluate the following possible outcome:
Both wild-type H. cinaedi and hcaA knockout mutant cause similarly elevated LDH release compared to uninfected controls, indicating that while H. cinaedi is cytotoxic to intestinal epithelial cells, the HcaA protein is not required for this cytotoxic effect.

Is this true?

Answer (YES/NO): NO